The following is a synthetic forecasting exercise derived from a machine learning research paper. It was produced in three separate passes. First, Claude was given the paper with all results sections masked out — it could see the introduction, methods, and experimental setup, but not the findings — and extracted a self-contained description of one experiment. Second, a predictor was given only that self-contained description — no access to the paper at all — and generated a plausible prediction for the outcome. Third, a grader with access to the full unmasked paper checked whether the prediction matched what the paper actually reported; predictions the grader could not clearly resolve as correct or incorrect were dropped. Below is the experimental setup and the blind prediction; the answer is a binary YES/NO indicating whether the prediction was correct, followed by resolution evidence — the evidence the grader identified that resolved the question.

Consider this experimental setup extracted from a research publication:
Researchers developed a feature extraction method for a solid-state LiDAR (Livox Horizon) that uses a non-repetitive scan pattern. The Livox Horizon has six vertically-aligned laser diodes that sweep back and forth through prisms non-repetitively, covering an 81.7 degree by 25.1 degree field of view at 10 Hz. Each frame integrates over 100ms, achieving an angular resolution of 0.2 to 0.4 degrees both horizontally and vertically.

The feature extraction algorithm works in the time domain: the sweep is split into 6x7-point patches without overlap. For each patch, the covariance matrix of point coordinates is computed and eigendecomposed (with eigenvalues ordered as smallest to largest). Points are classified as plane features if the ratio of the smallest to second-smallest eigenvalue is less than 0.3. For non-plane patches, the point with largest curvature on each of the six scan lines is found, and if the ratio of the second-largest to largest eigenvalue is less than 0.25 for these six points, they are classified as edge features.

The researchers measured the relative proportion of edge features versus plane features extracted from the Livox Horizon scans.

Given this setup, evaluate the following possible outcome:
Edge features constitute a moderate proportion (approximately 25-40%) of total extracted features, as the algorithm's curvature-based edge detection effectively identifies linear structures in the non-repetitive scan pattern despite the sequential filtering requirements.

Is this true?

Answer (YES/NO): NO